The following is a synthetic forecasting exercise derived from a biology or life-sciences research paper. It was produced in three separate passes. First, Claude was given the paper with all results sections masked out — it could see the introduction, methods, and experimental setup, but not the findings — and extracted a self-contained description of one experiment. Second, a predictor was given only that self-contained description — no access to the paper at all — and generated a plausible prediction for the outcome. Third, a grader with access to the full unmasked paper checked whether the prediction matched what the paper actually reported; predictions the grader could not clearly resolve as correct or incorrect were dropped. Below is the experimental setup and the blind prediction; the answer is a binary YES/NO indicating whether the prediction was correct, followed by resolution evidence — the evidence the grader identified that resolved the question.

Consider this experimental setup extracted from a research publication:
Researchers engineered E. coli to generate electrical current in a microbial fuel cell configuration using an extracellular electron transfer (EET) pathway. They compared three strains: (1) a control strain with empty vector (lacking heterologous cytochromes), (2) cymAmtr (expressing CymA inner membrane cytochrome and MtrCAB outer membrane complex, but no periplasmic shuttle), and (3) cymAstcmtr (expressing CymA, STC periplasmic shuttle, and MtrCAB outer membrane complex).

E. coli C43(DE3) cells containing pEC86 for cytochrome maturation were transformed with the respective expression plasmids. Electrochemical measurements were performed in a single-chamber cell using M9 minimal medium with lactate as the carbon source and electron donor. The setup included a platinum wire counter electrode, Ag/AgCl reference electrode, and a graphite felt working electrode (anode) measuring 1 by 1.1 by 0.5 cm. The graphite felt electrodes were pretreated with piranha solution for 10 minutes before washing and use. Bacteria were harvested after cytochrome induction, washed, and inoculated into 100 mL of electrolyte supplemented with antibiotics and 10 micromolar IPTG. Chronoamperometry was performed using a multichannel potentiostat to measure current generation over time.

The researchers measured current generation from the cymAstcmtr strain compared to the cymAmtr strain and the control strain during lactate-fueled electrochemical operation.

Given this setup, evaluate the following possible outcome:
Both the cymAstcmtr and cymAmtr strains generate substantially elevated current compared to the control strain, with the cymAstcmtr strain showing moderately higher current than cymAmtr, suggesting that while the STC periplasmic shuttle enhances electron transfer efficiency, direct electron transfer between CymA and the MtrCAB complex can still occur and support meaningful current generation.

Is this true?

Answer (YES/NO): NO